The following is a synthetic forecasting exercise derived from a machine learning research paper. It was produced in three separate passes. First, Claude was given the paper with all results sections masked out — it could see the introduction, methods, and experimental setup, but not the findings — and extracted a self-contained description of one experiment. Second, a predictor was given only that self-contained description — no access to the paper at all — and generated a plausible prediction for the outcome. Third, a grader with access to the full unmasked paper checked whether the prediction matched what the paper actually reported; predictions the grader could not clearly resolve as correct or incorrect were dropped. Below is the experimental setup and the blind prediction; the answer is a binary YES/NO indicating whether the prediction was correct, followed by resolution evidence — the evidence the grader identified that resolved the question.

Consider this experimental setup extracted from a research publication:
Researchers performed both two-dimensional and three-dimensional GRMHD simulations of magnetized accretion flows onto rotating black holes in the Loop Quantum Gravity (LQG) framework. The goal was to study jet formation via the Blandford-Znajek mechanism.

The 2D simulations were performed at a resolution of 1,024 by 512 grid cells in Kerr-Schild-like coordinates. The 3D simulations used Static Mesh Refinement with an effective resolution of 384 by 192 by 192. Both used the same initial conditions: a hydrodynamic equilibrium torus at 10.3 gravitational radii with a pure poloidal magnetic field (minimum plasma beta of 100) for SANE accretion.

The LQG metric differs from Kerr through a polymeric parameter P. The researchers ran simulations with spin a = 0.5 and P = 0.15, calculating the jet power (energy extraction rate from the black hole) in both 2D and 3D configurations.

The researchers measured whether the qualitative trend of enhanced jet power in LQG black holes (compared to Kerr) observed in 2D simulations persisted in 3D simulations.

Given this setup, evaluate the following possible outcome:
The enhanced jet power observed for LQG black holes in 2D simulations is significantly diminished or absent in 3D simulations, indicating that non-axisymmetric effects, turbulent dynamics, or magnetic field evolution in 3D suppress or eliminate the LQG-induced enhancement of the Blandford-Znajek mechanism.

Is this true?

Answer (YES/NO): NO